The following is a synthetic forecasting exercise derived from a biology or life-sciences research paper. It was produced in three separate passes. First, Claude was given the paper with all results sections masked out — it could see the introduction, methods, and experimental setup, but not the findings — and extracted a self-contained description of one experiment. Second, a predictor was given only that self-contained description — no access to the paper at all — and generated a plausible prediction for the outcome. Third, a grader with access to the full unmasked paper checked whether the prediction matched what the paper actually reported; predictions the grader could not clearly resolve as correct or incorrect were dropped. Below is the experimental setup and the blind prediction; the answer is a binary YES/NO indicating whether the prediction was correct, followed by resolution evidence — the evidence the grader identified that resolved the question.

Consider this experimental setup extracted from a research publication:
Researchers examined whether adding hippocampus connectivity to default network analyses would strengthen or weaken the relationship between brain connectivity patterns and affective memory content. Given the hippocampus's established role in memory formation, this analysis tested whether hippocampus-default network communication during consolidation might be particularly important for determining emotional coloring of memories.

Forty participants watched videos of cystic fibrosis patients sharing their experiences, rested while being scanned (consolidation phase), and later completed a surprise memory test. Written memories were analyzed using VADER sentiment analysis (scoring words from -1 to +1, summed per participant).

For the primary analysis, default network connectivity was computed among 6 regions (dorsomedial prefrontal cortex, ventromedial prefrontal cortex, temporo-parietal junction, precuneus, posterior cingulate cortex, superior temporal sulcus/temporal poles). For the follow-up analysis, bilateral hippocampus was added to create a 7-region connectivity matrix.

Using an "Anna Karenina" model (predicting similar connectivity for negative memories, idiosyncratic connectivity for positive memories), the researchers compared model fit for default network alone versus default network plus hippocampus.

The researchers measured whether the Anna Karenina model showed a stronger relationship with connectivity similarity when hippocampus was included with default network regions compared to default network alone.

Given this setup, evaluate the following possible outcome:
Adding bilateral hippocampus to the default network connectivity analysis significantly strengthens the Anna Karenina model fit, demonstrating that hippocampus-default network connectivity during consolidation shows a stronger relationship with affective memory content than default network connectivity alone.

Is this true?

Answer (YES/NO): NO